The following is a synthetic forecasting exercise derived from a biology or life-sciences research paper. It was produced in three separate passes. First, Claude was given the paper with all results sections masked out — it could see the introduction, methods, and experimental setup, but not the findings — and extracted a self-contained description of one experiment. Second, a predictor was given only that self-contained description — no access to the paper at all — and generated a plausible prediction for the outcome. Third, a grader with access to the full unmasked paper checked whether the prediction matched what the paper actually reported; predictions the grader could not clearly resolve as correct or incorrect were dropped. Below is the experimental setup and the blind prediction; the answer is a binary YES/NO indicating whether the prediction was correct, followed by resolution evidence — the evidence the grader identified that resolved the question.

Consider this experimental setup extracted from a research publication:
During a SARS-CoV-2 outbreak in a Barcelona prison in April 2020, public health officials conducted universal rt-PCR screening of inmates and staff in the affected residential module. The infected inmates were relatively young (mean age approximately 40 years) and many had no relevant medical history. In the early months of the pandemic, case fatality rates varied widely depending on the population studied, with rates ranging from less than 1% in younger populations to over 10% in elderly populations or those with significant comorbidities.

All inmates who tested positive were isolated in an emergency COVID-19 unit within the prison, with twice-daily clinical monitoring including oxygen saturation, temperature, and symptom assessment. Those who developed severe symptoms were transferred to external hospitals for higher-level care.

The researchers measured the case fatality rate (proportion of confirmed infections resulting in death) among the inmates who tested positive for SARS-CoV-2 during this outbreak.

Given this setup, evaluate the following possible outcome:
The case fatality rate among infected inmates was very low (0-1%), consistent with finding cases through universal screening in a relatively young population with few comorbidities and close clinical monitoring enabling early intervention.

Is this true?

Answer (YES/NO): YES